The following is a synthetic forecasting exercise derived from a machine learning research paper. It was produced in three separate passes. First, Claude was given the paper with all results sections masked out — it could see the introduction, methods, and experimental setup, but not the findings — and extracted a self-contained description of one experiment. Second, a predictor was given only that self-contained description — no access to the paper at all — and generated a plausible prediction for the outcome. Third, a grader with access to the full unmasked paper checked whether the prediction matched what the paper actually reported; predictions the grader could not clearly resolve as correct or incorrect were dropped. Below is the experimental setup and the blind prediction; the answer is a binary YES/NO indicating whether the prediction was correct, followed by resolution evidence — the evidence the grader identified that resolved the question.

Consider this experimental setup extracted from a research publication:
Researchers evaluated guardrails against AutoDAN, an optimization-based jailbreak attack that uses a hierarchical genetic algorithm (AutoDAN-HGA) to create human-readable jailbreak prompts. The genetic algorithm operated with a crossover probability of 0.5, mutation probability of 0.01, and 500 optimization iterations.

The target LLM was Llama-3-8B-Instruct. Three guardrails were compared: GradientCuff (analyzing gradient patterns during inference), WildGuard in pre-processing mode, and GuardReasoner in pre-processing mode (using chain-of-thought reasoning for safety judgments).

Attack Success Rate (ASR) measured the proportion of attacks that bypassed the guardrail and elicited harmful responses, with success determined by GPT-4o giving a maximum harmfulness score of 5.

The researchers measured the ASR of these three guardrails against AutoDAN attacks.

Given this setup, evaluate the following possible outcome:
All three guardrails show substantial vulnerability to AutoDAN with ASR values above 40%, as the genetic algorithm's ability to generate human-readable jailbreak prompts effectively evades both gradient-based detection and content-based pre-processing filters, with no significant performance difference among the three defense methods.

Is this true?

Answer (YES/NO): NO